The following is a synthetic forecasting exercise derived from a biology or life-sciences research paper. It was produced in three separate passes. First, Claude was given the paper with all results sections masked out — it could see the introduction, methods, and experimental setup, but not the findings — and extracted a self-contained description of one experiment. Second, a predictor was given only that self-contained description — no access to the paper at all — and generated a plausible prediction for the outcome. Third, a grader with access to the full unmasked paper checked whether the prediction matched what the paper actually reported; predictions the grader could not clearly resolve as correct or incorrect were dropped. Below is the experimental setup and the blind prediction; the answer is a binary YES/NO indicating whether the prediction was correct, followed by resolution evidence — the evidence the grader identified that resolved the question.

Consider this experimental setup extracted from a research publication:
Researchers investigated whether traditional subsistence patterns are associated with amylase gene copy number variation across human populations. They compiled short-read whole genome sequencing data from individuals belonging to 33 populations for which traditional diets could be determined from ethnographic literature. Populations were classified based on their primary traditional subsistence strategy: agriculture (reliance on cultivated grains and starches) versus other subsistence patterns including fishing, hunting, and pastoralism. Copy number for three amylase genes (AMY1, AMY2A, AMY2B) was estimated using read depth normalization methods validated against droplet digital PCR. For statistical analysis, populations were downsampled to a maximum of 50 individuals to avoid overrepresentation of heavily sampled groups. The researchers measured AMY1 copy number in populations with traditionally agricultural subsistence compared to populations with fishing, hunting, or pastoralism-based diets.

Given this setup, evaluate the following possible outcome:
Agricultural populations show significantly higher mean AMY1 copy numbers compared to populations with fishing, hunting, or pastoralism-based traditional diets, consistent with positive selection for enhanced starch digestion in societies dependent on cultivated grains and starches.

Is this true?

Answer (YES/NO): YES